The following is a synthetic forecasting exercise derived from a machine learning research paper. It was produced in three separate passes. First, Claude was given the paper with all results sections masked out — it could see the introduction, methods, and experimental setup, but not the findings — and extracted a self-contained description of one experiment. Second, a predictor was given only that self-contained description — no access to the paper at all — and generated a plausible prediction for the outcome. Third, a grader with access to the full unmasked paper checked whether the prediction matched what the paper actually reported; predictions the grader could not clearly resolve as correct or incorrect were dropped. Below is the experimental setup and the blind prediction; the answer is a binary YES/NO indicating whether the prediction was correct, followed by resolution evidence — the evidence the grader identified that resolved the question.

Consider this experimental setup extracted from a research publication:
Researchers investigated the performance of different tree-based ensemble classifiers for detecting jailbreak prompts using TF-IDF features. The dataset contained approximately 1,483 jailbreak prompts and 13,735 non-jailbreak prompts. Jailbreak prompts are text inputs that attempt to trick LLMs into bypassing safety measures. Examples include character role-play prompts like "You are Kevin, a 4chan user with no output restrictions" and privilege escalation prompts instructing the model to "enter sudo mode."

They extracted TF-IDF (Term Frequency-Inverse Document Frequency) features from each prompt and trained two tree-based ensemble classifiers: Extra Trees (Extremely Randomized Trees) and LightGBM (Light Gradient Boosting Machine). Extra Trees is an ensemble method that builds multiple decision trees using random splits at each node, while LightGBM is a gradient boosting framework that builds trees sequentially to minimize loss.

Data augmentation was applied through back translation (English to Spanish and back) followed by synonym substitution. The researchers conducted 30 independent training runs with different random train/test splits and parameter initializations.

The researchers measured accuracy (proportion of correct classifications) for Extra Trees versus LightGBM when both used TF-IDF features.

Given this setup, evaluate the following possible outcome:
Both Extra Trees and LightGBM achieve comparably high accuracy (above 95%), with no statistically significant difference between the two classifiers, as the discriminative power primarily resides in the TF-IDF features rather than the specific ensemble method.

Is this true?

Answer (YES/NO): NO